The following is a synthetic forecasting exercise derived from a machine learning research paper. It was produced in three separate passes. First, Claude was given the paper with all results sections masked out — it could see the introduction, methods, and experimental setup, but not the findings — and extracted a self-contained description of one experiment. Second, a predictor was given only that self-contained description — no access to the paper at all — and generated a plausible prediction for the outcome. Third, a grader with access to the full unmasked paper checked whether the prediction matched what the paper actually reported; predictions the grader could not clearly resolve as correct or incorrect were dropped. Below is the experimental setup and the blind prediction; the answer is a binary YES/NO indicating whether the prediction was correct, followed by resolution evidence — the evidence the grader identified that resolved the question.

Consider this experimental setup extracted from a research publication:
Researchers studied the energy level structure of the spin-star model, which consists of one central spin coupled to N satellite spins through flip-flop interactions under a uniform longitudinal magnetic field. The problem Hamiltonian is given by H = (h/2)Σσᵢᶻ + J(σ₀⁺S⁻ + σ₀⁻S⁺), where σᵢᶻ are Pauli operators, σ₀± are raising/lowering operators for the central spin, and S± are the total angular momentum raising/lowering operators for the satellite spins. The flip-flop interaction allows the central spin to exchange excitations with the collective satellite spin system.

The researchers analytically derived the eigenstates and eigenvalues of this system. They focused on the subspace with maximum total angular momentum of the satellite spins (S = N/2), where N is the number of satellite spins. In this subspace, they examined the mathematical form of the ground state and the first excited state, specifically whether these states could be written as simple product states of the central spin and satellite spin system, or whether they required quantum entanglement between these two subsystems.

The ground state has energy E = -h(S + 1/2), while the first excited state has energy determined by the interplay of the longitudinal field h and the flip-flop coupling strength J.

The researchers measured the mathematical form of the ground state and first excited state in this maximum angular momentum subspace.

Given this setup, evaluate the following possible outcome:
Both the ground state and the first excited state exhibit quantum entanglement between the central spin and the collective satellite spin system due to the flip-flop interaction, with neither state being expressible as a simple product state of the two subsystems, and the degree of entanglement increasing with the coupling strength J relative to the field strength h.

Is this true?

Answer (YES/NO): NO